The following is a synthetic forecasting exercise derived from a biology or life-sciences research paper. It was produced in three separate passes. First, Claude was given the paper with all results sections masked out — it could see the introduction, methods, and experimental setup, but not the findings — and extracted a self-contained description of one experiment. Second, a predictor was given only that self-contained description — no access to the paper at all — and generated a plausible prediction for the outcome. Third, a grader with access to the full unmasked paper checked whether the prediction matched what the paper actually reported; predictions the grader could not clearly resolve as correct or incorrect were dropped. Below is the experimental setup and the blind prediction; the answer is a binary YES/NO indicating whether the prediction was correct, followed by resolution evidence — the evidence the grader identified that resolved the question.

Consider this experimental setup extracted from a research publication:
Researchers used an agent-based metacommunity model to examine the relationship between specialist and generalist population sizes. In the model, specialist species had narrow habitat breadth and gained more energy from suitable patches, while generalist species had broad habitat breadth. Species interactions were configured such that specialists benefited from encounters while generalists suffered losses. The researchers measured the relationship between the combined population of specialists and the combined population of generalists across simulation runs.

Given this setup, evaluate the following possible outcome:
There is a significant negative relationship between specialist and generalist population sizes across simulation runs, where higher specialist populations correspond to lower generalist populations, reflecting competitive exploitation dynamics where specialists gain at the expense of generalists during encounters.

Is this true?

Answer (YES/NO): NO